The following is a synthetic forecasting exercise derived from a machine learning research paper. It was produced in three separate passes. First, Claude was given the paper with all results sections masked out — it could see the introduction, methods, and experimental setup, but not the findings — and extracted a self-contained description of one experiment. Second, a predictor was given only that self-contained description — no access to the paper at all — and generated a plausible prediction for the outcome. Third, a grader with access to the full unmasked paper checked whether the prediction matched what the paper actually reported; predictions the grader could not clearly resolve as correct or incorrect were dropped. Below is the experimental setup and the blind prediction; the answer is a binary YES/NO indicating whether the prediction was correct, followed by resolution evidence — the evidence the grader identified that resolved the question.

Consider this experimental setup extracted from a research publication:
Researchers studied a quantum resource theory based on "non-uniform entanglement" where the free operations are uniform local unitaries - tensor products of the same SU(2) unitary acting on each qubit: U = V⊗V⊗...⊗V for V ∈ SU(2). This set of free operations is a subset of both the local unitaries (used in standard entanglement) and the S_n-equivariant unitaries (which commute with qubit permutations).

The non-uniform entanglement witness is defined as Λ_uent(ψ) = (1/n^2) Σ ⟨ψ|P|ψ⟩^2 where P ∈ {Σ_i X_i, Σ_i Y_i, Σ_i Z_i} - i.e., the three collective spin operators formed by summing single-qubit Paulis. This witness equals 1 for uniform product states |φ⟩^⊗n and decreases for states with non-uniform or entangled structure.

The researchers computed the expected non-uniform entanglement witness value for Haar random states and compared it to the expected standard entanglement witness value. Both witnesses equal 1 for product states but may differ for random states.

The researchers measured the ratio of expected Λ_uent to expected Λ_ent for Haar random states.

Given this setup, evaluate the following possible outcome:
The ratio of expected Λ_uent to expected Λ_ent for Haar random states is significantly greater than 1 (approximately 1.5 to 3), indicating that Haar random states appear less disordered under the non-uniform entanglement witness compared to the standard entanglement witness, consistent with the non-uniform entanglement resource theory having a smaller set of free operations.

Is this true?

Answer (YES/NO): NO